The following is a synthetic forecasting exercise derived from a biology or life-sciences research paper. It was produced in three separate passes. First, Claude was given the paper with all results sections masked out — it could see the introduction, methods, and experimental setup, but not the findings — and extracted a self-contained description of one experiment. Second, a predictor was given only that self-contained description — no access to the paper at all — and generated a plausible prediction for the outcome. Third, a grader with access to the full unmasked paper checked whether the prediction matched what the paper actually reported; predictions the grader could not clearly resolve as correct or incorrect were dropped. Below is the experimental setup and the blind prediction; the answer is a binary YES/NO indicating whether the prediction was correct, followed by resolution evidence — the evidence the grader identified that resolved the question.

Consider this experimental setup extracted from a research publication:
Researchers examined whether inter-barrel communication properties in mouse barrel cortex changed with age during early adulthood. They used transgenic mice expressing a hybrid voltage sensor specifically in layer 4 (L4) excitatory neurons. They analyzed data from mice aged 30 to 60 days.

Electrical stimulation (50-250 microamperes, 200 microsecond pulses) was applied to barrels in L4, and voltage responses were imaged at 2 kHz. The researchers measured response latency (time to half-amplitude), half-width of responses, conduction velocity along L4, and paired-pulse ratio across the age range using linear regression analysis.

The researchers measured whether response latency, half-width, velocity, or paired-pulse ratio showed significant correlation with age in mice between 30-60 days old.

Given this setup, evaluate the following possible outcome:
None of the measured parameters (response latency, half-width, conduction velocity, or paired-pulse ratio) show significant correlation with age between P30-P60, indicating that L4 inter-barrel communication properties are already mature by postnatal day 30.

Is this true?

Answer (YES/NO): YES